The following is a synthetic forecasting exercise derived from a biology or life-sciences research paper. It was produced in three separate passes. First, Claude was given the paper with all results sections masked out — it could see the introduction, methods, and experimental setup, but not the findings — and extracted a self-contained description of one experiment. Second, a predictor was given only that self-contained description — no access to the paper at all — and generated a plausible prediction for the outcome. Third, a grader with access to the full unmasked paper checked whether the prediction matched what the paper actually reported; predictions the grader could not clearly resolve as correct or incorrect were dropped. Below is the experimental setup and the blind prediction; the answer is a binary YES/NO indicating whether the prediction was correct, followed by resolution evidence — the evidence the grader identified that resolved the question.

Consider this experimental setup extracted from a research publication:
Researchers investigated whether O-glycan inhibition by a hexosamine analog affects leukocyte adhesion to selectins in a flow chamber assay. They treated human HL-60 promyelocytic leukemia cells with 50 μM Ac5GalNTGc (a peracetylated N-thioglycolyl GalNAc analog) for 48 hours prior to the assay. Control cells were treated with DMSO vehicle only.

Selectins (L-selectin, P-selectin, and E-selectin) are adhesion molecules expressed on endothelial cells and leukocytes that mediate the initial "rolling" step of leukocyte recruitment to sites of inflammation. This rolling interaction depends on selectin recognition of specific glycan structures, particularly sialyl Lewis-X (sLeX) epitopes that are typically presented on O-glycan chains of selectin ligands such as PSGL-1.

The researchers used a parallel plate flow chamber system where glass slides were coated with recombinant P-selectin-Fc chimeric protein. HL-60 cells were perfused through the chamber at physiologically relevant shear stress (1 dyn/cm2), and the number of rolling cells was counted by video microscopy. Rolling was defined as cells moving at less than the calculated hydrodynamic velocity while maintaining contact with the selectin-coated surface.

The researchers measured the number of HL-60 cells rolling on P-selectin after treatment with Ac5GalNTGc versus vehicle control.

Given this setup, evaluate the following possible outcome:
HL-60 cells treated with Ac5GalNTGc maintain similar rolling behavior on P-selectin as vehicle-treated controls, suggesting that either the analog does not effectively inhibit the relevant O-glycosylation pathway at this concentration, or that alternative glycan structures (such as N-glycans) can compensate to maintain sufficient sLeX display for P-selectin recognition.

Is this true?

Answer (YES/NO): NO